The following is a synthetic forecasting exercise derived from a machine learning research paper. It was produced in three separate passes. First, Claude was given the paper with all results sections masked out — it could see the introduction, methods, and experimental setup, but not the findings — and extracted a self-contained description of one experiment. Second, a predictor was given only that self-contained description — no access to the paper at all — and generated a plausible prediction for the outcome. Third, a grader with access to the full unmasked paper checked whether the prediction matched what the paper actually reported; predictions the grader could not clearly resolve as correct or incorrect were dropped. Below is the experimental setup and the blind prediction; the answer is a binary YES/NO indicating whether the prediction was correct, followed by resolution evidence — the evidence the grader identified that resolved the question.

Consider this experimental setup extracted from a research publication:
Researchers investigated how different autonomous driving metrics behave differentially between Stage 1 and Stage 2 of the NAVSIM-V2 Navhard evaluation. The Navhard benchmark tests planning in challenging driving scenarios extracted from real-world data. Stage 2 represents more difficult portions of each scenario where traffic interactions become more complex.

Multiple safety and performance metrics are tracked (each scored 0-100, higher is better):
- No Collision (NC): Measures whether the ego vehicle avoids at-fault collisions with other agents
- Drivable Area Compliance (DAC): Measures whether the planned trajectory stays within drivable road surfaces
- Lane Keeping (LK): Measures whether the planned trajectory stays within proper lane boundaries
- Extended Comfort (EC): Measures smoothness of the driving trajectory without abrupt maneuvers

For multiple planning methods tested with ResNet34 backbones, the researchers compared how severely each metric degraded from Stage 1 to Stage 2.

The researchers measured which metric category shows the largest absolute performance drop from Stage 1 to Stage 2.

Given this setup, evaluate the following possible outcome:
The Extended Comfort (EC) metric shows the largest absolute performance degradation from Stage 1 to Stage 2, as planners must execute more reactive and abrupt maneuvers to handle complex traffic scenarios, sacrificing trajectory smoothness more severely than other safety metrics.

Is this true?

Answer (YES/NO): NO